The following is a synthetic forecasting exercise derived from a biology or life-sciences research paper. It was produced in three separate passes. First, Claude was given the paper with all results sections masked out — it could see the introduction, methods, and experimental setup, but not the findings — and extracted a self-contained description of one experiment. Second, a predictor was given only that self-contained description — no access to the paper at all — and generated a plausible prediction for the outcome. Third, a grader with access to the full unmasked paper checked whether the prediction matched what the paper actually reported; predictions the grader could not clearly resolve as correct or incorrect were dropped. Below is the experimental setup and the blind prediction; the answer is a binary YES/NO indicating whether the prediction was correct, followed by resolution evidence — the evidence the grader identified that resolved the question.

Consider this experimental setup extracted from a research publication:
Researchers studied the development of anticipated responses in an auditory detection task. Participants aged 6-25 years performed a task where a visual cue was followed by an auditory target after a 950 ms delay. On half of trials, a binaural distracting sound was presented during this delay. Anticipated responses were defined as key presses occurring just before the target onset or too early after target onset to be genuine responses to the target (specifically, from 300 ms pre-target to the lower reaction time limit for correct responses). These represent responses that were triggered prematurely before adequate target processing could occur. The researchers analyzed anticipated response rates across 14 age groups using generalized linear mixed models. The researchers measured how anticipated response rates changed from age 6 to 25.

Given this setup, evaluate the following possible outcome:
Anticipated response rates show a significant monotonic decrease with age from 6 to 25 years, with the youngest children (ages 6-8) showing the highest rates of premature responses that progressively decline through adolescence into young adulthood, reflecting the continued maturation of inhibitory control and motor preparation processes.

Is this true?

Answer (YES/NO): NO